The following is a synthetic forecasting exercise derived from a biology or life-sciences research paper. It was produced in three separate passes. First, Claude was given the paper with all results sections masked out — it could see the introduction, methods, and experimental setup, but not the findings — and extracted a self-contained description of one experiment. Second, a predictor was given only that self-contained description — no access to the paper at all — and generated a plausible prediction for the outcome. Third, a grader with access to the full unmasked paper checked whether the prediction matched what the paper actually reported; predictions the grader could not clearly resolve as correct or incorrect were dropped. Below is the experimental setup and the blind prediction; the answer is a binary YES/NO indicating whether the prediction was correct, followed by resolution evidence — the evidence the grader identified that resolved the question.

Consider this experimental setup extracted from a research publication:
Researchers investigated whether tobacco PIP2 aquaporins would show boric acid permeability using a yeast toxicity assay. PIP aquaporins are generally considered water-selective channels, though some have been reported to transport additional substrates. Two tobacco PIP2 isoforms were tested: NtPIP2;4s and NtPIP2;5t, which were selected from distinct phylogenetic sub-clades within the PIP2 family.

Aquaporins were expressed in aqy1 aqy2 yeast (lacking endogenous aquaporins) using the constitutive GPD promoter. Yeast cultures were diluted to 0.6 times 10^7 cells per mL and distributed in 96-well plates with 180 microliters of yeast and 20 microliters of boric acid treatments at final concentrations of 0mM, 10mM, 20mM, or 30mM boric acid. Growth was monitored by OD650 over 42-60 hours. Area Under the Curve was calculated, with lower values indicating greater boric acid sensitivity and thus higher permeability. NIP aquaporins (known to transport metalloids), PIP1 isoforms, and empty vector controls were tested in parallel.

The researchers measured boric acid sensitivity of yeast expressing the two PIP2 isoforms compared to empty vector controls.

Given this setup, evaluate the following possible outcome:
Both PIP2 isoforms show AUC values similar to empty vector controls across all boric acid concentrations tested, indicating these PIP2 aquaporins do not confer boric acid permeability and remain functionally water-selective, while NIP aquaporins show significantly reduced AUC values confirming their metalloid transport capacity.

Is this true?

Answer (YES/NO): NO